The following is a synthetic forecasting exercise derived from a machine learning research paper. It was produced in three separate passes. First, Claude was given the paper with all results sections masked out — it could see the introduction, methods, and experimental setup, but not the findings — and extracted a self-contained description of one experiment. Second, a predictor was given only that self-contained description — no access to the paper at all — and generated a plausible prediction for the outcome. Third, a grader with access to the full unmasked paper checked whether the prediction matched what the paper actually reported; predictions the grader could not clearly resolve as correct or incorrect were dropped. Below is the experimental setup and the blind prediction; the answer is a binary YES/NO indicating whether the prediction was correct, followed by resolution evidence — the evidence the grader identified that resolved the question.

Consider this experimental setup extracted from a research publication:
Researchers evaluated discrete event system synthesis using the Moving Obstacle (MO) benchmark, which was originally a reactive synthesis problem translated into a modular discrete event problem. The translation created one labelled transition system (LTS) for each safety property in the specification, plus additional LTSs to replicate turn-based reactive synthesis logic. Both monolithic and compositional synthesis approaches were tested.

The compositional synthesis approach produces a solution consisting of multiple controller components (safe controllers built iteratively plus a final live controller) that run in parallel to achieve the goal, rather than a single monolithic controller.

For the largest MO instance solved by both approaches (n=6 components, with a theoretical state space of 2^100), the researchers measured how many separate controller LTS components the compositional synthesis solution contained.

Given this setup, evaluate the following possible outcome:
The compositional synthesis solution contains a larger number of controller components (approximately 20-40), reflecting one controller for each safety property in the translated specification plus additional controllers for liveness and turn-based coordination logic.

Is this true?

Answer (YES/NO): YES